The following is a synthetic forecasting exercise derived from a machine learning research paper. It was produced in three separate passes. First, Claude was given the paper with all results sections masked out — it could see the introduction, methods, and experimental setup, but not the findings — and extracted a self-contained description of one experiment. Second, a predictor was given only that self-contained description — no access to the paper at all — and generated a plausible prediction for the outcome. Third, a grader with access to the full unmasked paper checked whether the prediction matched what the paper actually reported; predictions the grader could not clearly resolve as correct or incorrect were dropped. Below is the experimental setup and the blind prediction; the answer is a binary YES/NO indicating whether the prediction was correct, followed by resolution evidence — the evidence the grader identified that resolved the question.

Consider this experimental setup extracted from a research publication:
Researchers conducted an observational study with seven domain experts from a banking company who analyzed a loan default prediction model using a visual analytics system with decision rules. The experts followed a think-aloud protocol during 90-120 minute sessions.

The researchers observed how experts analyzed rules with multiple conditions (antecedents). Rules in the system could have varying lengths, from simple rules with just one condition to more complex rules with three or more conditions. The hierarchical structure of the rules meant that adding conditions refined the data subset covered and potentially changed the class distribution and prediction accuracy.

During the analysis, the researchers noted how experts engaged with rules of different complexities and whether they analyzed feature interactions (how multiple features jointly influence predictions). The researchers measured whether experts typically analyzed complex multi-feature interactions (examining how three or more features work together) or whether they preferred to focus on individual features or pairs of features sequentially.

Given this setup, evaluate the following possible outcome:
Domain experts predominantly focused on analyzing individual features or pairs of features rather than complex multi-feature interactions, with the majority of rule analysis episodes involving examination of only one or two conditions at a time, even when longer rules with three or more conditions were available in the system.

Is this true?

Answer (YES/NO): YES